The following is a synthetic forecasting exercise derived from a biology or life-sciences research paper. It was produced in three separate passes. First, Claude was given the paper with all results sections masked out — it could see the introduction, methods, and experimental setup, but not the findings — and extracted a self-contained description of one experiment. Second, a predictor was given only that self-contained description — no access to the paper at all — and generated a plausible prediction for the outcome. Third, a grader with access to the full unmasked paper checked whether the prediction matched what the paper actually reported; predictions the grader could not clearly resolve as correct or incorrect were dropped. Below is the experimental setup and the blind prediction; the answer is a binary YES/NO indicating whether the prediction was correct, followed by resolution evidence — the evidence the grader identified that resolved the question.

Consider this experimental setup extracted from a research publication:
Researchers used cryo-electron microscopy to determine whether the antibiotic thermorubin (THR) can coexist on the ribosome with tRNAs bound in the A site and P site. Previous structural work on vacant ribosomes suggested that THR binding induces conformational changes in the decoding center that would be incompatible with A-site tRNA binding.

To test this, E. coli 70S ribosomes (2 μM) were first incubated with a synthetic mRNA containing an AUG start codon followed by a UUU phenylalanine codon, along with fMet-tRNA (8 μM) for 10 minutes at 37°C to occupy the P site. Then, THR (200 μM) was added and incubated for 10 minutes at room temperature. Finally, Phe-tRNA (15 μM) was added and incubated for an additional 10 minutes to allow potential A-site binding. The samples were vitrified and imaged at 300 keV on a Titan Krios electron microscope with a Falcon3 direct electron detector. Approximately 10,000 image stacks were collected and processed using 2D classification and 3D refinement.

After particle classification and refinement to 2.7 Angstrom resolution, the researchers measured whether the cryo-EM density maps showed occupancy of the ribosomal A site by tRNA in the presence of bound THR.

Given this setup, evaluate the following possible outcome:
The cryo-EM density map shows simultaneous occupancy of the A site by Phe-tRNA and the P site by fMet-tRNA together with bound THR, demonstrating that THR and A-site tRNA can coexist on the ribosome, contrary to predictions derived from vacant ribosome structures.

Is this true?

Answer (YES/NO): YES